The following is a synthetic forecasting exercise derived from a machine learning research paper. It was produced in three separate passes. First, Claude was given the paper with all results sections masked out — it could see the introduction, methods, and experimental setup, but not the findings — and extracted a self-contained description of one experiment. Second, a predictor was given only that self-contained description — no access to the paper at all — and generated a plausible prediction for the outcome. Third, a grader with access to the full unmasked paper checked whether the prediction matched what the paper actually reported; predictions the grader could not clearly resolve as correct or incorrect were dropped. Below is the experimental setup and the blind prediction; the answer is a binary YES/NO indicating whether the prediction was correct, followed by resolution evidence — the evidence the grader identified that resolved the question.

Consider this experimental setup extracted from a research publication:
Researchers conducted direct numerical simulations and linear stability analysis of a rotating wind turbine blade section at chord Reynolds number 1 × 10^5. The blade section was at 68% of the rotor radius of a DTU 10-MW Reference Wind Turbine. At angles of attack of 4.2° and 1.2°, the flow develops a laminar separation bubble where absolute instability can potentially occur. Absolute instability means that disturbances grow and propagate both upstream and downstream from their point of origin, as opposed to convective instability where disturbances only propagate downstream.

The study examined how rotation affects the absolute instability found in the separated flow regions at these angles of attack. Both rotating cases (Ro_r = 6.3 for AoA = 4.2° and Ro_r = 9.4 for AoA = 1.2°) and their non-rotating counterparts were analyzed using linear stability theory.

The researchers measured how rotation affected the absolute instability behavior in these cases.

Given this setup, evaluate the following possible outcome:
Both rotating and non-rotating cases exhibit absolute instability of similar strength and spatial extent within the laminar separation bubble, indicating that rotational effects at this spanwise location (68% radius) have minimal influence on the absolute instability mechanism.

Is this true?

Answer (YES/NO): NO